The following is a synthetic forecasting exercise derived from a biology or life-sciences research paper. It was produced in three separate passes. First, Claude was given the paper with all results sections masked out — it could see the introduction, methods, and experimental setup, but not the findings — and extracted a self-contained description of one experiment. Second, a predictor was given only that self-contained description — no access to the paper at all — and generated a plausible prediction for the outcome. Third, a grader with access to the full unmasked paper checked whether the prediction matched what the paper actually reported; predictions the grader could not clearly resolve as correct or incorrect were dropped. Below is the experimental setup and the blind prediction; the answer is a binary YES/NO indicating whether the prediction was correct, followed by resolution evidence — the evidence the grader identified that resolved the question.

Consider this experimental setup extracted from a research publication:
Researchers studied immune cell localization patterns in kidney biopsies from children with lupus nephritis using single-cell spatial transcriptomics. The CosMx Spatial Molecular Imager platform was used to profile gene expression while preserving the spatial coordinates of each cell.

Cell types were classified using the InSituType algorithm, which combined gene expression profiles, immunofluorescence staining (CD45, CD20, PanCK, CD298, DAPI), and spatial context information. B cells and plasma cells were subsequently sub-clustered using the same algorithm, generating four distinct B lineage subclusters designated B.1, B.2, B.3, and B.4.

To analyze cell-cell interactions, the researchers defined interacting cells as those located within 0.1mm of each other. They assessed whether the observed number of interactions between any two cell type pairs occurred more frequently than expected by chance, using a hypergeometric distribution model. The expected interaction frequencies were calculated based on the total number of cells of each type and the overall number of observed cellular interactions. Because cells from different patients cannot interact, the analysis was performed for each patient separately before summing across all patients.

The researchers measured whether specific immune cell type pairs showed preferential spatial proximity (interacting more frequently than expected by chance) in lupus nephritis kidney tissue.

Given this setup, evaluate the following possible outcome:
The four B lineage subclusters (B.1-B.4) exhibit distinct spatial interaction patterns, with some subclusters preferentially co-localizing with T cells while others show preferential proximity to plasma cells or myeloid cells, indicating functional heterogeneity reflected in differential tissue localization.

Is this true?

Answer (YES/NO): NO